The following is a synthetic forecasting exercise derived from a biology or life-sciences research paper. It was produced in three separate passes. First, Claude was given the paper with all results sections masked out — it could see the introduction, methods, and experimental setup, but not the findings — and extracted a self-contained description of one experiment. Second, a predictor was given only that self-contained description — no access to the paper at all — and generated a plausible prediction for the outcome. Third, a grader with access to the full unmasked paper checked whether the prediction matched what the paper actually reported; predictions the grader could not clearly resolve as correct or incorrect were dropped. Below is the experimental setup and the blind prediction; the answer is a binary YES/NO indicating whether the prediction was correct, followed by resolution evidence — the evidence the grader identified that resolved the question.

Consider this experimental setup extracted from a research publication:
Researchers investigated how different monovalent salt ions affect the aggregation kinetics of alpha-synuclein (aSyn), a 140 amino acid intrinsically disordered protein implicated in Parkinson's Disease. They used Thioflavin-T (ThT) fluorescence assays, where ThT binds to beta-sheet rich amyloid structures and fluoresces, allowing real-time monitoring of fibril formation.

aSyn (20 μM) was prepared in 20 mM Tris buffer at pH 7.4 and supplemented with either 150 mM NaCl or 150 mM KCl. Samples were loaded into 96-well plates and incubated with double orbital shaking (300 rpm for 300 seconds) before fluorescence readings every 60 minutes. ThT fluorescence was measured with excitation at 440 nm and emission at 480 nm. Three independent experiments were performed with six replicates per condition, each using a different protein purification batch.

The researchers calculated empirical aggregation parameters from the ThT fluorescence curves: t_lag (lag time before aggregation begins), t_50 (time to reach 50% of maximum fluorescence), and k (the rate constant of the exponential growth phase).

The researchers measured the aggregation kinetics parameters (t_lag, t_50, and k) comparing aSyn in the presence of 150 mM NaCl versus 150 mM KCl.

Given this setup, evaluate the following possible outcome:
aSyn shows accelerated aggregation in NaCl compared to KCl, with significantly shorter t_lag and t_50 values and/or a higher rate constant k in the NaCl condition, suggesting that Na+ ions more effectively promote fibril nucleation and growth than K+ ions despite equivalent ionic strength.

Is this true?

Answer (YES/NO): NO